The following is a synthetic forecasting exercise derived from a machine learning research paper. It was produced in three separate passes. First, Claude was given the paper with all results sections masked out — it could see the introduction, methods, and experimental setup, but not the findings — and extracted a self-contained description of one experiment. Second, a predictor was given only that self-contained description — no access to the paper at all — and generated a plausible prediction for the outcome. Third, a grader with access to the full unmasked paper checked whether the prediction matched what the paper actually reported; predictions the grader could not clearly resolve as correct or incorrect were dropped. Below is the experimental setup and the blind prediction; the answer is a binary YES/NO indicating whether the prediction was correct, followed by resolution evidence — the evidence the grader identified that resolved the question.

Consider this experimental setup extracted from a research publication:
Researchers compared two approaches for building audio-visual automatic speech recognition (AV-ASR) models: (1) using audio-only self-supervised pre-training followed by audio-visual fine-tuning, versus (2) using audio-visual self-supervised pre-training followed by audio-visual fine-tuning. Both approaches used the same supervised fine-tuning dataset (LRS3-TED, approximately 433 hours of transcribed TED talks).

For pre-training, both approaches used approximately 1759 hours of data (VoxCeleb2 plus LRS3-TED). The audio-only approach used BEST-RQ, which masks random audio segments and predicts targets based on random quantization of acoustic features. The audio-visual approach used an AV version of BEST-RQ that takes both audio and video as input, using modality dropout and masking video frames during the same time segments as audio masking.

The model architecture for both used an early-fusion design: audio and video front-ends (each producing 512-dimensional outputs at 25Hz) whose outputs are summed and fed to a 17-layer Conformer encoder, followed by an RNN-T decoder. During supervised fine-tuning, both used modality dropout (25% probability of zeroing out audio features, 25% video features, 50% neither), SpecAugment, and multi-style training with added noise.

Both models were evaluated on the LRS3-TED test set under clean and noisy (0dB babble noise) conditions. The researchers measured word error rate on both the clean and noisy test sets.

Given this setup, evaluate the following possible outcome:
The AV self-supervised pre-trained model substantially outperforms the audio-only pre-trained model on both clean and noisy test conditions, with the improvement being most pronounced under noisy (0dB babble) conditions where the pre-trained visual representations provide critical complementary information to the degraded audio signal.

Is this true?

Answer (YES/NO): NO